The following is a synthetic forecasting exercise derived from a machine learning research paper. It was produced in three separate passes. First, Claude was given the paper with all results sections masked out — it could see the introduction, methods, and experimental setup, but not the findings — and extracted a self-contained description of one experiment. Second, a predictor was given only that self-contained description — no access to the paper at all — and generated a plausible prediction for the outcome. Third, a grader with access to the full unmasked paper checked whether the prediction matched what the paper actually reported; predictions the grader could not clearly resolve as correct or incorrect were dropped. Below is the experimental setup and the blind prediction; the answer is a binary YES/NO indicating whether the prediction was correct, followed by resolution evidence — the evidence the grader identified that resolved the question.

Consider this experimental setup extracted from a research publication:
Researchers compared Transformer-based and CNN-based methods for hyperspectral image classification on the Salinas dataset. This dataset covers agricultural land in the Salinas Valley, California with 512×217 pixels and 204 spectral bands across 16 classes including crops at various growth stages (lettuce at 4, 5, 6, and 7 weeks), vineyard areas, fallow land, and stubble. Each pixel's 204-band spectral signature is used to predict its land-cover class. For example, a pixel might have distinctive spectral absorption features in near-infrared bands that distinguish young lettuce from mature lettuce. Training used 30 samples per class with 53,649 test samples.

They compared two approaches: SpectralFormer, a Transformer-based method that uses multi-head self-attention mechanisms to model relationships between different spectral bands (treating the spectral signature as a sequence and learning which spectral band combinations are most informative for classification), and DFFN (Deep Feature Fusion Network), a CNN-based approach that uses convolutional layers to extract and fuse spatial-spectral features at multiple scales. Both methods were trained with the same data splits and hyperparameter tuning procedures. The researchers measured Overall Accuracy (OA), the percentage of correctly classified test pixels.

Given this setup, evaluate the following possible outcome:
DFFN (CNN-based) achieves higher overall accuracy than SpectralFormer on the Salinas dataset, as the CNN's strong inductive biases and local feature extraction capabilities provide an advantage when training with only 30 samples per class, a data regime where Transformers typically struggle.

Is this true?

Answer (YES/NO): YES